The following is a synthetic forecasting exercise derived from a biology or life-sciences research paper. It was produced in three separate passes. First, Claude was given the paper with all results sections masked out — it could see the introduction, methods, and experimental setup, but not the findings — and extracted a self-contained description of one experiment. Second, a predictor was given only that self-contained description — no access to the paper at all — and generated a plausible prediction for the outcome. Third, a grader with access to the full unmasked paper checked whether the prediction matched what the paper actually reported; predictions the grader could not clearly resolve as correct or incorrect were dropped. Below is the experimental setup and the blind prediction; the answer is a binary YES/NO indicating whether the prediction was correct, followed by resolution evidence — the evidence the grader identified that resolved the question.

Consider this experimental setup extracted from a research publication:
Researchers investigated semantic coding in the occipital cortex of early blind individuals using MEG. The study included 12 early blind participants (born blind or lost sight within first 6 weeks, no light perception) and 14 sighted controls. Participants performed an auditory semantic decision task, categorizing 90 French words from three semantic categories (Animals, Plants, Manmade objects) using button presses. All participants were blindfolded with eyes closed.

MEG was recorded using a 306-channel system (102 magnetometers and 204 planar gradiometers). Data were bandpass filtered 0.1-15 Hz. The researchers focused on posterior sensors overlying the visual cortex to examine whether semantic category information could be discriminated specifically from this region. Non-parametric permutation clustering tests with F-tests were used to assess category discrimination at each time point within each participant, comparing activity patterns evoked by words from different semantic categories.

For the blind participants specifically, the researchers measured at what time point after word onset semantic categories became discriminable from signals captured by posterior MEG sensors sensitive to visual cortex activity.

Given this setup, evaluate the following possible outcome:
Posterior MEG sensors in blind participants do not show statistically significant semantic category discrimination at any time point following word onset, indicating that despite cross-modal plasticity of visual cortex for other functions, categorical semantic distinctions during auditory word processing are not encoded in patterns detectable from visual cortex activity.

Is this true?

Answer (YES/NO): NO